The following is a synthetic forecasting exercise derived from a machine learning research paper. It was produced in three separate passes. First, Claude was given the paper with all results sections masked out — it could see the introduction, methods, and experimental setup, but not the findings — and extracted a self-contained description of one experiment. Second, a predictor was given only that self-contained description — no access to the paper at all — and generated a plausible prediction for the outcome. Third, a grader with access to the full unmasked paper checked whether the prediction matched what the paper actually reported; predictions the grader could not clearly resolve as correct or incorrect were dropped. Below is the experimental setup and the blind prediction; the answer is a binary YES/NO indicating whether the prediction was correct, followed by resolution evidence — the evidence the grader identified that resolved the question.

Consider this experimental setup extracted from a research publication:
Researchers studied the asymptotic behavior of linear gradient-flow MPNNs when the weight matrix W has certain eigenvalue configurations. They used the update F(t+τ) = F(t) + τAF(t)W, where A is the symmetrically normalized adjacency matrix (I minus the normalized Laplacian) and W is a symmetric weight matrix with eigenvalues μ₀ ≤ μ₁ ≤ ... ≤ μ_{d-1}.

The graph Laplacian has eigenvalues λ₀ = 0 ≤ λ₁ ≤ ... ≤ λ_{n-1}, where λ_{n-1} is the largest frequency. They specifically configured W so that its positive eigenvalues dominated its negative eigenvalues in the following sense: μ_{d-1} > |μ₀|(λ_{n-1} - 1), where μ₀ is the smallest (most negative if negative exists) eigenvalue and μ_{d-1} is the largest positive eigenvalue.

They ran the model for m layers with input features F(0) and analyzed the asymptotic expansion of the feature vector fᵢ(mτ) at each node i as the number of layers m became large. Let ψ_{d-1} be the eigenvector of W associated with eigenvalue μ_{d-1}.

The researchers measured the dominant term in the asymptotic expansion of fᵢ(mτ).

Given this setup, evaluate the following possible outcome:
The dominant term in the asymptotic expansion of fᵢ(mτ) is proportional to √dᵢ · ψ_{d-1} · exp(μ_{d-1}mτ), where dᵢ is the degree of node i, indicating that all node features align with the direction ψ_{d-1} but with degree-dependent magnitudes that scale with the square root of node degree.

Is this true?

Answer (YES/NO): NO